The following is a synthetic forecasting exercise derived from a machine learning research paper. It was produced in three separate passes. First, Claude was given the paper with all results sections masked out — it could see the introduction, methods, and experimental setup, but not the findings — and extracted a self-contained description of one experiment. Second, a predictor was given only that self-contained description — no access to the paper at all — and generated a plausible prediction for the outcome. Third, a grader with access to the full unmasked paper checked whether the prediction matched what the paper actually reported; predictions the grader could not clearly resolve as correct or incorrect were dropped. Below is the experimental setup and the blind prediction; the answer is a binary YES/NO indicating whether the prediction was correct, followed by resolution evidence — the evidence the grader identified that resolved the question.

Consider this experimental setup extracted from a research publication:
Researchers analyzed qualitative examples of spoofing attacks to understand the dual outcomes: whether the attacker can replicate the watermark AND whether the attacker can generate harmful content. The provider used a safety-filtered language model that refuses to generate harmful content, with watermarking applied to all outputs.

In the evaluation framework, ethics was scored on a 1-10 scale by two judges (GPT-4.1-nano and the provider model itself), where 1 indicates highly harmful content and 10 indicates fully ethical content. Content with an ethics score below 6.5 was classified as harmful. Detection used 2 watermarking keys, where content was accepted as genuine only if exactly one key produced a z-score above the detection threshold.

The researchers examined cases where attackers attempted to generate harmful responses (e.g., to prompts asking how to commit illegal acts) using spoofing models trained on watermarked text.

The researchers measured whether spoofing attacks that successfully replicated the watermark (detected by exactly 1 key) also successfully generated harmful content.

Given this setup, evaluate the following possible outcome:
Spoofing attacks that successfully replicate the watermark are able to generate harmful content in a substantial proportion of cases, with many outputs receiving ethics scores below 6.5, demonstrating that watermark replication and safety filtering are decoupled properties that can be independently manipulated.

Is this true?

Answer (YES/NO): YES